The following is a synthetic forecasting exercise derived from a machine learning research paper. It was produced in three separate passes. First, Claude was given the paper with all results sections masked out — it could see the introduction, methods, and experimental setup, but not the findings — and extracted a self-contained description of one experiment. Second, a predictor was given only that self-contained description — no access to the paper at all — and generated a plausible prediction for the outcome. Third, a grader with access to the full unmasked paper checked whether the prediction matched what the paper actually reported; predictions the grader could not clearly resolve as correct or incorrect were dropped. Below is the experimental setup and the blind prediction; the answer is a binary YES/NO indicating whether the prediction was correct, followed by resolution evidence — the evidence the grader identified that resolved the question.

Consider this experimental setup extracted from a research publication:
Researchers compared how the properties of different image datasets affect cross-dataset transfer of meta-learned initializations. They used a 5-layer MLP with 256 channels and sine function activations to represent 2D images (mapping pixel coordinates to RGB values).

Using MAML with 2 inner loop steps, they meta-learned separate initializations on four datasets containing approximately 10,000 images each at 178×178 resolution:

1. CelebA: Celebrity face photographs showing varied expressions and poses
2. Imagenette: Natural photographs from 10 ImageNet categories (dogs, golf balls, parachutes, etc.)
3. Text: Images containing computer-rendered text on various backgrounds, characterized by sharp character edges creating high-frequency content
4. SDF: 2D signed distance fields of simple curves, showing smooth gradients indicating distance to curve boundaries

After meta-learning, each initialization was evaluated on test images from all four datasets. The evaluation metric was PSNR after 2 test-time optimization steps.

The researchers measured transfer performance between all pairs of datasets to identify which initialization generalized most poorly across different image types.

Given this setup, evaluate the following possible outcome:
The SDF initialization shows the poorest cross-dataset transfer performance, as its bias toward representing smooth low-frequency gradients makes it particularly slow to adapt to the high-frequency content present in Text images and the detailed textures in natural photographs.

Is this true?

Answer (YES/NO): NO